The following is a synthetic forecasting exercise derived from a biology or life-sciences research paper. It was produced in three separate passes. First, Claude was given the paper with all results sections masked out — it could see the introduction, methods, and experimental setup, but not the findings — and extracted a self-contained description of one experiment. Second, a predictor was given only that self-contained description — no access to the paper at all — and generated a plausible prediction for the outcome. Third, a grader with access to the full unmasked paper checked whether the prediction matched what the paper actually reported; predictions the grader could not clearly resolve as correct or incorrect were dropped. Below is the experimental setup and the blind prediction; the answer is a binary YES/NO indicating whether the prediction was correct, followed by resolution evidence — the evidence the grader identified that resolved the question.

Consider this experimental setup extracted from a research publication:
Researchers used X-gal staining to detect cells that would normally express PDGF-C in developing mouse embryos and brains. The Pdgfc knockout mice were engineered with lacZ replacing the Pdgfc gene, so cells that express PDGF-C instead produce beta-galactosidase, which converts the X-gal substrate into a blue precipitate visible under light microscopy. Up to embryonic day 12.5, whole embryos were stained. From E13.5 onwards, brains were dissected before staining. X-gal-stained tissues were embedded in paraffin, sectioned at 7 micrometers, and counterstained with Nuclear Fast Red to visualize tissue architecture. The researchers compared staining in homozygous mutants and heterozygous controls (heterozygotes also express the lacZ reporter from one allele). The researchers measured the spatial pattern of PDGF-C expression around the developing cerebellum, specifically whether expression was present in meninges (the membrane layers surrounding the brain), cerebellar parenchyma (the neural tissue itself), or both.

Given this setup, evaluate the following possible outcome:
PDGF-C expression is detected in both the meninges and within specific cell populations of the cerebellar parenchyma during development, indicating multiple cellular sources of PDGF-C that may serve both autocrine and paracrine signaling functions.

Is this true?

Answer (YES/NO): NO